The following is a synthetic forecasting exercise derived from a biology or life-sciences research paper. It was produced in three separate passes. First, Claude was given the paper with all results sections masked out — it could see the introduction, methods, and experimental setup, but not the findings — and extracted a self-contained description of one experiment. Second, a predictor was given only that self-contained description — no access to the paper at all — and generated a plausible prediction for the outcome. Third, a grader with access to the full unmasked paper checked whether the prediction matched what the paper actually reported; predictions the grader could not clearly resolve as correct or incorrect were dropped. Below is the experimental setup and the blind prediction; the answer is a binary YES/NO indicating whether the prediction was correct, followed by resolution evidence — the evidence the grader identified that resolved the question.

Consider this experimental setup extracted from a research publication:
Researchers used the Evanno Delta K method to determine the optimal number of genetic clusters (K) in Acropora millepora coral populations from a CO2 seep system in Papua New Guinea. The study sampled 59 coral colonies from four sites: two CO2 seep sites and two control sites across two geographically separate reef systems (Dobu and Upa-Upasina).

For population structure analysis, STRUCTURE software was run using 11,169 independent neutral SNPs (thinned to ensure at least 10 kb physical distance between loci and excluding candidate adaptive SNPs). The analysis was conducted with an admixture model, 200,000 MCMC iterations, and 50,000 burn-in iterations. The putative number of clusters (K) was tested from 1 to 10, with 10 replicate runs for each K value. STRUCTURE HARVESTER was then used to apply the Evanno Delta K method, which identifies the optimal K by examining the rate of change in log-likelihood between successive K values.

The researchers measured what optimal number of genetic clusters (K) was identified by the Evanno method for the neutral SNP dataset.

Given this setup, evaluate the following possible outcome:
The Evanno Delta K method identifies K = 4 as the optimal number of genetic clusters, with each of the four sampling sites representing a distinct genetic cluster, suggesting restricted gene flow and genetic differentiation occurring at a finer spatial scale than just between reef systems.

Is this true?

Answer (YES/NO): NO